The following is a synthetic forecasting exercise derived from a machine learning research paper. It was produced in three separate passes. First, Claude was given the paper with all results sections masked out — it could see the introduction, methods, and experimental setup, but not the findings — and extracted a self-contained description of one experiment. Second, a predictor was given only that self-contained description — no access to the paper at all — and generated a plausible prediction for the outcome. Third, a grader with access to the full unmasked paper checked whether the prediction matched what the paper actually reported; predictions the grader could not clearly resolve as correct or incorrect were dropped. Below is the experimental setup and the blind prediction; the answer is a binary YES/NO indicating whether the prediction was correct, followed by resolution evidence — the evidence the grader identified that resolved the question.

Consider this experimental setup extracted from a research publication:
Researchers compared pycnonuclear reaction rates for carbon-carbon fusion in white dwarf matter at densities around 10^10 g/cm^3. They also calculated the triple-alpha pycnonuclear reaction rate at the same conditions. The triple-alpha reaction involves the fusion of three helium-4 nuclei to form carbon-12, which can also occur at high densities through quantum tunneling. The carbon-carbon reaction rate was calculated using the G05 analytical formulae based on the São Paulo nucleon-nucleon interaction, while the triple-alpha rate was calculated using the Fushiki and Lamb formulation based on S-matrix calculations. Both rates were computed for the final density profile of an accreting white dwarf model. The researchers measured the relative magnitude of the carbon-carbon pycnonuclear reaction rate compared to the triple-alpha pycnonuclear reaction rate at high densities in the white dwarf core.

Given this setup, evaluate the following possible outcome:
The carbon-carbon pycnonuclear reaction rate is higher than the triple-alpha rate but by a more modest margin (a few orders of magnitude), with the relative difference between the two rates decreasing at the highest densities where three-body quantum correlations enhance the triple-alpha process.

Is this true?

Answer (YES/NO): NO